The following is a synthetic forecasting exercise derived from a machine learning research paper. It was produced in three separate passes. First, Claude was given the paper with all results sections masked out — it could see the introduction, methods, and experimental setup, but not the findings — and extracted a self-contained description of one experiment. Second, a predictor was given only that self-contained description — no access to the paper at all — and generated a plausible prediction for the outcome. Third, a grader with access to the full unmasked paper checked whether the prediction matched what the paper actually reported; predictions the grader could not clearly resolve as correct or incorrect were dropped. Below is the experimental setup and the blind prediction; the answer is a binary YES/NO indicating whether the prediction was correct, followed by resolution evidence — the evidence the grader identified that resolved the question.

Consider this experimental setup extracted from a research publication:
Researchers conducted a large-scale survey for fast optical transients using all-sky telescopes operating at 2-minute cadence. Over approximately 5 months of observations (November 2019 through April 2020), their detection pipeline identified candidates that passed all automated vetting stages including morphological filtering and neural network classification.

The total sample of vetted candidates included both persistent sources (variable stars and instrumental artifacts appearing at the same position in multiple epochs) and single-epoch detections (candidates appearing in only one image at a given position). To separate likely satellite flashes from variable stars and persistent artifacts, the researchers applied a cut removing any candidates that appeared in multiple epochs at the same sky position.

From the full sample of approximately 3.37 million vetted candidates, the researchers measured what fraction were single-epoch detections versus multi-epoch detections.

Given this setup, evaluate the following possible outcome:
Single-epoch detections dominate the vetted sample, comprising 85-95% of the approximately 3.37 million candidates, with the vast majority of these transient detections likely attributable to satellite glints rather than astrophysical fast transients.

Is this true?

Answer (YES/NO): NO